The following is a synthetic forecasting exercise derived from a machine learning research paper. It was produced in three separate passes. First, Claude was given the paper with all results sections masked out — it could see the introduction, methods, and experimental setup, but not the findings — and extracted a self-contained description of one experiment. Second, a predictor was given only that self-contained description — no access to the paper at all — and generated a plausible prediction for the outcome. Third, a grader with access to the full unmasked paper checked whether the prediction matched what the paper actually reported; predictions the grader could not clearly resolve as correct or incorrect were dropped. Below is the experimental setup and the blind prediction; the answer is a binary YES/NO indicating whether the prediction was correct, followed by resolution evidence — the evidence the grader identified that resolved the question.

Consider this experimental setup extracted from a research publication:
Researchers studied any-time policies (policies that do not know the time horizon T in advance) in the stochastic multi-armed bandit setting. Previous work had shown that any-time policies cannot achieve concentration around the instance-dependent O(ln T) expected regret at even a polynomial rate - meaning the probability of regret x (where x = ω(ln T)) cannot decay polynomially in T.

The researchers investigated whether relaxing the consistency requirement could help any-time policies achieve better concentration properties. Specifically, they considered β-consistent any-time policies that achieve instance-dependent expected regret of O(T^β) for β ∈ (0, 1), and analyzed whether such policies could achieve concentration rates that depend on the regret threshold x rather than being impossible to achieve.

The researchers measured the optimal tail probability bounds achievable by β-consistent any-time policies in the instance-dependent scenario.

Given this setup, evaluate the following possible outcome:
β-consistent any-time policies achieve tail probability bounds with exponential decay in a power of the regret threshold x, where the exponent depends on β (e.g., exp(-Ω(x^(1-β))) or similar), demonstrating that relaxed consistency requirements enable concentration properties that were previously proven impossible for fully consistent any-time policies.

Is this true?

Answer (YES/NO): NO